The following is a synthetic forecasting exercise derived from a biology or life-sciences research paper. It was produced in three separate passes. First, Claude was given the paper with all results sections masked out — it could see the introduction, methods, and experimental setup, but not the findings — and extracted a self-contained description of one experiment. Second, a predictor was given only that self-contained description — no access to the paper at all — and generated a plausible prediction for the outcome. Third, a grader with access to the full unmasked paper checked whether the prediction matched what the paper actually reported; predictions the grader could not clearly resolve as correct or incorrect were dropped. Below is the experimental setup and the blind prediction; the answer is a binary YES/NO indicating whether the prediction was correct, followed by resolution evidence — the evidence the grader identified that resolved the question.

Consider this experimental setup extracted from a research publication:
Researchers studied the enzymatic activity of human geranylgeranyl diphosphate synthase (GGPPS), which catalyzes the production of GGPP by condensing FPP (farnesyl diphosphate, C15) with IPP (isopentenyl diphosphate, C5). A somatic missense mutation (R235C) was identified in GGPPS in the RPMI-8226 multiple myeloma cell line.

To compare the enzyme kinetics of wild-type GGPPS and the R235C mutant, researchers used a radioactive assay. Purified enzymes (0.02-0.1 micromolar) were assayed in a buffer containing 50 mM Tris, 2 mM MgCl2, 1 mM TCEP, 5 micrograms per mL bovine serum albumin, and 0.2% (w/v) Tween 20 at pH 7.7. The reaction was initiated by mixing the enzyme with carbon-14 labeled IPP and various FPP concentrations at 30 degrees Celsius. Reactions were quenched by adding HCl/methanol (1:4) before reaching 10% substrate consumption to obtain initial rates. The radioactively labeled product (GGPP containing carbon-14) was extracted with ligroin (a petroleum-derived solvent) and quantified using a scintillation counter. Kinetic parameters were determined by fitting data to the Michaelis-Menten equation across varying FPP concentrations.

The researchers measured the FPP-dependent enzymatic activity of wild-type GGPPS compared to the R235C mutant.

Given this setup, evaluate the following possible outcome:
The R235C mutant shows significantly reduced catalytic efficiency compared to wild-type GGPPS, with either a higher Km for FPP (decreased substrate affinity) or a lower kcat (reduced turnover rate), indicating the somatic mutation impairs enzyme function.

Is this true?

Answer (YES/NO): NO